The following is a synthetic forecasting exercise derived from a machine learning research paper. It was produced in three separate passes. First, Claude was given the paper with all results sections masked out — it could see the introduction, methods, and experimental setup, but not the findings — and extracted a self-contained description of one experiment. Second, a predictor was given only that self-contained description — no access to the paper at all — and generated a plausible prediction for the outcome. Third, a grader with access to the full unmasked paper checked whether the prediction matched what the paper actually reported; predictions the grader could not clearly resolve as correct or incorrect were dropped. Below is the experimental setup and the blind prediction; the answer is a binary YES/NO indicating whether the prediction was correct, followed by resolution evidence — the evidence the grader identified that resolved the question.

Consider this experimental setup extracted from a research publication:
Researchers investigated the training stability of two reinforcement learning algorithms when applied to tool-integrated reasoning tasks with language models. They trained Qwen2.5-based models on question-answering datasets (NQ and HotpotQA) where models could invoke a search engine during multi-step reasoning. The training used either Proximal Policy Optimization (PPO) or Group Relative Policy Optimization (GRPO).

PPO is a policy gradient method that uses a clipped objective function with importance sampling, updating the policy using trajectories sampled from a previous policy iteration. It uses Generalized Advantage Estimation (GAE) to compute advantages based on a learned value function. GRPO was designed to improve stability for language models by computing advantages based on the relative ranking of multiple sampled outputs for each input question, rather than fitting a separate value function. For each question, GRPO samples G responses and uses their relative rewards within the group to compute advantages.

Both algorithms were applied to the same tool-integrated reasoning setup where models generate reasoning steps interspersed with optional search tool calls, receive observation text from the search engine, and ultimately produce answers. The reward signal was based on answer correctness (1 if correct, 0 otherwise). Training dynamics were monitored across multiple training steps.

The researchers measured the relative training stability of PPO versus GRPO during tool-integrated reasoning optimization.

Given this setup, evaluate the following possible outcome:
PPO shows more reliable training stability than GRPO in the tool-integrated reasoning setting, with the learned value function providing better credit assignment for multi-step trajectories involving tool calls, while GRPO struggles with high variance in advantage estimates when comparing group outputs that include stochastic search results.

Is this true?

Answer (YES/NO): YES